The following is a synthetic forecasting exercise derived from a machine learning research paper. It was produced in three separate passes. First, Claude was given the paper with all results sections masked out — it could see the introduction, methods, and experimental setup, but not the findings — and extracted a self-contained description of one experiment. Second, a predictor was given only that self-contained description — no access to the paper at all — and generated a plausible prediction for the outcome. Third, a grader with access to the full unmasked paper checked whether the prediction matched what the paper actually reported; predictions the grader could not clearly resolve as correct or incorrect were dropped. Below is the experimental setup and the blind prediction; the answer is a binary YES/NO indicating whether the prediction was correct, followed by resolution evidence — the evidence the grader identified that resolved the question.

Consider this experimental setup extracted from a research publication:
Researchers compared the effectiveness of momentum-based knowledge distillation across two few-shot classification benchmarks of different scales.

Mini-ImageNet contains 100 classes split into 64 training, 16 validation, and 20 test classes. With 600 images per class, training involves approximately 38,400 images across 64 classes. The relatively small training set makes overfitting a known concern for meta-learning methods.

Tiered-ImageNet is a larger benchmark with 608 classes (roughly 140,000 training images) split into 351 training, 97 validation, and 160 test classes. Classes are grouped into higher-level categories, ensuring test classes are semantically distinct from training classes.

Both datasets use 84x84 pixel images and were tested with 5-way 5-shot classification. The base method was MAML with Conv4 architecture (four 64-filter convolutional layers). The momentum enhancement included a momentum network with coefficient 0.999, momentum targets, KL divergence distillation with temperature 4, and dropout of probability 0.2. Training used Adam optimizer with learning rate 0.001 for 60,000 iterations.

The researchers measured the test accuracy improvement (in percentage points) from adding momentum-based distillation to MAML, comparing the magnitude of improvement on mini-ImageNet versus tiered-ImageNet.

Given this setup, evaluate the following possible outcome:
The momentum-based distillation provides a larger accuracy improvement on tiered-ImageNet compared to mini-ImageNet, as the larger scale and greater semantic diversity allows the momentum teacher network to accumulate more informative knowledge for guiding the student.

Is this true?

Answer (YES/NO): NO